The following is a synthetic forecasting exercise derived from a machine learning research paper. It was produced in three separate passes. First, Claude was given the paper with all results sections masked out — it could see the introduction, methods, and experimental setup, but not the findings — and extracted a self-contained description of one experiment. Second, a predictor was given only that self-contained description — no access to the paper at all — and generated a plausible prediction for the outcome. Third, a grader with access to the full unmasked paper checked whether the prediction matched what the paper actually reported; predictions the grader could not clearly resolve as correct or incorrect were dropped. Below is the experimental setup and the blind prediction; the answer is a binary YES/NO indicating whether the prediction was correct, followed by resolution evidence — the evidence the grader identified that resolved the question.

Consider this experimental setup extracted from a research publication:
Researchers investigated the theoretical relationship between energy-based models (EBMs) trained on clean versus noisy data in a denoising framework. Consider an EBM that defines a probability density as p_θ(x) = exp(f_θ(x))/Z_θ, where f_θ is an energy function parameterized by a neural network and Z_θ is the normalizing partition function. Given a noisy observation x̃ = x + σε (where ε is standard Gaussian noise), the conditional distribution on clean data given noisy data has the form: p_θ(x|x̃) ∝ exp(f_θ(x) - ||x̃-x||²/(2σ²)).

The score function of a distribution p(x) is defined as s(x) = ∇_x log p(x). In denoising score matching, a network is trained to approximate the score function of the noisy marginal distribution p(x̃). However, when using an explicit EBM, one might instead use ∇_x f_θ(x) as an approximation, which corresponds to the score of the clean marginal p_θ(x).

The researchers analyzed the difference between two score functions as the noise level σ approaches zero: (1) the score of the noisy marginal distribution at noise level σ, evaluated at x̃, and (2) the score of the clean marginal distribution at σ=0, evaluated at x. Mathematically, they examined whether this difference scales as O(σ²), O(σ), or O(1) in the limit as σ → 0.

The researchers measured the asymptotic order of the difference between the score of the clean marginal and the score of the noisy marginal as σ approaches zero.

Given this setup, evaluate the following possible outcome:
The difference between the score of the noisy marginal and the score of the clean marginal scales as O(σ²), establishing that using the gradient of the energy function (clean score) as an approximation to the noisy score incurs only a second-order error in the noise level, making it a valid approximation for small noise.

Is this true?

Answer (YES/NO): YES